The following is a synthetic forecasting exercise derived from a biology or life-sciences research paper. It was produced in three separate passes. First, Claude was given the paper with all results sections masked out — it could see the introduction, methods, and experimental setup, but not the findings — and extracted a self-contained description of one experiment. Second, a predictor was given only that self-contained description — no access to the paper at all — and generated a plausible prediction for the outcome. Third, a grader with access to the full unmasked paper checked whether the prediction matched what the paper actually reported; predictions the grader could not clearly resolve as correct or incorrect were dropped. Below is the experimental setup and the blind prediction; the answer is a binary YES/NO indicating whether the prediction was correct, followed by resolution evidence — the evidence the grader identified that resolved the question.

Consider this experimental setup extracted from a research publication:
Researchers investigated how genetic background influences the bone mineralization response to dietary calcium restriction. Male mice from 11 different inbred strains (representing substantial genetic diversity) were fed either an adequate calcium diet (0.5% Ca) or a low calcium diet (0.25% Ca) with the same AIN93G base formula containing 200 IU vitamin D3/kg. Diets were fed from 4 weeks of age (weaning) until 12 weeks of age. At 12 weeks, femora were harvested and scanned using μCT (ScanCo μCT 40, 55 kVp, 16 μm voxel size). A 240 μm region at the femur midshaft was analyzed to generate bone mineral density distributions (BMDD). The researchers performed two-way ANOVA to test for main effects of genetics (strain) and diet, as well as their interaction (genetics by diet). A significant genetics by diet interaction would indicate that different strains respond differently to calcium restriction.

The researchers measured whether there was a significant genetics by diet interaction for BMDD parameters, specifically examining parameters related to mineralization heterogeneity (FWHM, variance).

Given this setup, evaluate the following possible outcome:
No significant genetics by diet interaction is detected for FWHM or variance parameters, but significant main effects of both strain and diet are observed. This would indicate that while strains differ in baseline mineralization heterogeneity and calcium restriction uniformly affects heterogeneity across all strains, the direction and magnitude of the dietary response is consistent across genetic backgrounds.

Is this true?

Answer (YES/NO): NO